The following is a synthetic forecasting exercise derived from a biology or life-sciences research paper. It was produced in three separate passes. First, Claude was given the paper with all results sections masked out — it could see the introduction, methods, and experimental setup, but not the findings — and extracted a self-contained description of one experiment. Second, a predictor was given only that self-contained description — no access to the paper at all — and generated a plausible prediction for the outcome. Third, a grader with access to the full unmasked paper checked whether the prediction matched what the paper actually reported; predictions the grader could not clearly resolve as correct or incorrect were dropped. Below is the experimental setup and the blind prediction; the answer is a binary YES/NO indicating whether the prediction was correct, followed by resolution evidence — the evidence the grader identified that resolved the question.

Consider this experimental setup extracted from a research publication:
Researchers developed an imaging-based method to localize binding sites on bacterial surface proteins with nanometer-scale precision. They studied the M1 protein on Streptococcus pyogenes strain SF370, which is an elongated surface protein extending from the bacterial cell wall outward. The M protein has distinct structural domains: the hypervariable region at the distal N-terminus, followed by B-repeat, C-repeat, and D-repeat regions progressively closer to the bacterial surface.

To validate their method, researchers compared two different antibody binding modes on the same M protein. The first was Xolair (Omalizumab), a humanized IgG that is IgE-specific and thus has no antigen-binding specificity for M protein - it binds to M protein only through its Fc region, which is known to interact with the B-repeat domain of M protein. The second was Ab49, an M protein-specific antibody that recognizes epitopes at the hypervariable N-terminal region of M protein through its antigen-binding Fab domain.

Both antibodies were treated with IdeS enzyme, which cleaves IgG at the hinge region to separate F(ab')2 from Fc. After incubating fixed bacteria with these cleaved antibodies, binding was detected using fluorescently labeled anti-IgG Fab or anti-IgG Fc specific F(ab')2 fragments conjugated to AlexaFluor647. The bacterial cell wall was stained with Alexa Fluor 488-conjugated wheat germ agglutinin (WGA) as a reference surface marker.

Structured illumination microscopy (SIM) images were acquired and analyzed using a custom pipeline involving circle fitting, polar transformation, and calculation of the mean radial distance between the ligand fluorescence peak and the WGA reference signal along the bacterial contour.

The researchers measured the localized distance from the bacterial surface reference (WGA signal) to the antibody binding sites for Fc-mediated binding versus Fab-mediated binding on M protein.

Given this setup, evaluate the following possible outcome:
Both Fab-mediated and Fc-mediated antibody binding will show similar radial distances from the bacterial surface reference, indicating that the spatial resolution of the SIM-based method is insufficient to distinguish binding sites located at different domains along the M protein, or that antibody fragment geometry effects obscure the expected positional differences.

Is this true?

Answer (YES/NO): NO